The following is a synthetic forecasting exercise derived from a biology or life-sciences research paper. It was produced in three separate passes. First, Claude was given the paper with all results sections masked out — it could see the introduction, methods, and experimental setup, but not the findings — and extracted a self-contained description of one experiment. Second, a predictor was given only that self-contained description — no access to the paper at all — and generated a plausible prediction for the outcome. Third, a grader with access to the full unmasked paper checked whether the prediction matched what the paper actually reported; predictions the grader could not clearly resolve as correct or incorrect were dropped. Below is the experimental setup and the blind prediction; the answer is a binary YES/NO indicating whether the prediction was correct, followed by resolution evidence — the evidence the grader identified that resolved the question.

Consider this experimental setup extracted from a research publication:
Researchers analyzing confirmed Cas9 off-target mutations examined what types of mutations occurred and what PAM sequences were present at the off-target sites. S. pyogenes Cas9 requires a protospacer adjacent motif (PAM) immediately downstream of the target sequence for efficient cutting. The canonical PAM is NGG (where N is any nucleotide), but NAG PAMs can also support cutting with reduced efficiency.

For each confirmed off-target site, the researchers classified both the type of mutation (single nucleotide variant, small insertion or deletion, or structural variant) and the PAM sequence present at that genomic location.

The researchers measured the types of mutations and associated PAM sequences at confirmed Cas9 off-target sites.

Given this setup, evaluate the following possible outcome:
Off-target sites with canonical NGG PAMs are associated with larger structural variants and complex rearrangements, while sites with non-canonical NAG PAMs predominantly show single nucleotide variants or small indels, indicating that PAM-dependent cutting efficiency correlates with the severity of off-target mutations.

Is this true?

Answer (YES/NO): NO